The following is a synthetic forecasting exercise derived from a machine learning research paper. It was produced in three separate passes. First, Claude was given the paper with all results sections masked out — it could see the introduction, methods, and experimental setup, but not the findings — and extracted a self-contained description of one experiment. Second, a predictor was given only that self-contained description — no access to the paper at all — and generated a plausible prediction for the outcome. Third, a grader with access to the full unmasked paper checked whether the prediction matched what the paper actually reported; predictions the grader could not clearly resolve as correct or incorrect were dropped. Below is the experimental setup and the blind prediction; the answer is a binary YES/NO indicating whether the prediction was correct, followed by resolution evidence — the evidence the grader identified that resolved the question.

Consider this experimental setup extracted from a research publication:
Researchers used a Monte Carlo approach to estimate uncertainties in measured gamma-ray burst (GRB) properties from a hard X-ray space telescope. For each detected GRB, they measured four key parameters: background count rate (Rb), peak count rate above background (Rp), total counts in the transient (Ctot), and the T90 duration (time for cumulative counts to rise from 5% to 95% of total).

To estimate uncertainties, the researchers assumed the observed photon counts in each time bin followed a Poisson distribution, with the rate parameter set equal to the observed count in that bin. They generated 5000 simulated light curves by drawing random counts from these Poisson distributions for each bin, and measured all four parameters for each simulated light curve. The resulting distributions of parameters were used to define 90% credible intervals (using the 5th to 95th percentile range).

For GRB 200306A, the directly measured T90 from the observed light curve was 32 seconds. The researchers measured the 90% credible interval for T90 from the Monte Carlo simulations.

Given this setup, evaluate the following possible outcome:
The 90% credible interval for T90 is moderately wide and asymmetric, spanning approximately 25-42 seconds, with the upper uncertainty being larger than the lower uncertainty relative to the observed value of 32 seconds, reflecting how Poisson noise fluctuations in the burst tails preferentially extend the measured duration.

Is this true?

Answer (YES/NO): NO